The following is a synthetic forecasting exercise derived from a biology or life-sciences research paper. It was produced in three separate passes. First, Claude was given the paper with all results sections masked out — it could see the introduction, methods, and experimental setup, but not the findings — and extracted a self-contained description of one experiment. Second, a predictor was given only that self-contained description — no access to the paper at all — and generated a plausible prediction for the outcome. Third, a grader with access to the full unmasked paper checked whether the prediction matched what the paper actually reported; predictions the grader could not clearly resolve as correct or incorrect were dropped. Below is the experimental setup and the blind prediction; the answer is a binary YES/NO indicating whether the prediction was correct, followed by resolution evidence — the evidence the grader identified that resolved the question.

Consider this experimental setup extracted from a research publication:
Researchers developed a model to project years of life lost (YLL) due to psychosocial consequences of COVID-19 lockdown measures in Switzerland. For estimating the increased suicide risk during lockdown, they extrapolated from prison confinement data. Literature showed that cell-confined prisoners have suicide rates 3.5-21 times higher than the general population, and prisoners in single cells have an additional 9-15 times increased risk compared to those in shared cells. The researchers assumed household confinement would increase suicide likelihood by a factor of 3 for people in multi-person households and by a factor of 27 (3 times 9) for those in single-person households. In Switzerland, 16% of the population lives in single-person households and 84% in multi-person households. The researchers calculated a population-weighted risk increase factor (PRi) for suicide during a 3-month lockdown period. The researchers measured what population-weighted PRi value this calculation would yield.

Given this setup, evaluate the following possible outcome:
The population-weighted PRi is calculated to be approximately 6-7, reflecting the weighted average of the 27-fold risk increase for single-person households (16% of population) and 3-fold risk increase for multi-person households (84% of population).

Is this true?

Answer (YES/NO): YES